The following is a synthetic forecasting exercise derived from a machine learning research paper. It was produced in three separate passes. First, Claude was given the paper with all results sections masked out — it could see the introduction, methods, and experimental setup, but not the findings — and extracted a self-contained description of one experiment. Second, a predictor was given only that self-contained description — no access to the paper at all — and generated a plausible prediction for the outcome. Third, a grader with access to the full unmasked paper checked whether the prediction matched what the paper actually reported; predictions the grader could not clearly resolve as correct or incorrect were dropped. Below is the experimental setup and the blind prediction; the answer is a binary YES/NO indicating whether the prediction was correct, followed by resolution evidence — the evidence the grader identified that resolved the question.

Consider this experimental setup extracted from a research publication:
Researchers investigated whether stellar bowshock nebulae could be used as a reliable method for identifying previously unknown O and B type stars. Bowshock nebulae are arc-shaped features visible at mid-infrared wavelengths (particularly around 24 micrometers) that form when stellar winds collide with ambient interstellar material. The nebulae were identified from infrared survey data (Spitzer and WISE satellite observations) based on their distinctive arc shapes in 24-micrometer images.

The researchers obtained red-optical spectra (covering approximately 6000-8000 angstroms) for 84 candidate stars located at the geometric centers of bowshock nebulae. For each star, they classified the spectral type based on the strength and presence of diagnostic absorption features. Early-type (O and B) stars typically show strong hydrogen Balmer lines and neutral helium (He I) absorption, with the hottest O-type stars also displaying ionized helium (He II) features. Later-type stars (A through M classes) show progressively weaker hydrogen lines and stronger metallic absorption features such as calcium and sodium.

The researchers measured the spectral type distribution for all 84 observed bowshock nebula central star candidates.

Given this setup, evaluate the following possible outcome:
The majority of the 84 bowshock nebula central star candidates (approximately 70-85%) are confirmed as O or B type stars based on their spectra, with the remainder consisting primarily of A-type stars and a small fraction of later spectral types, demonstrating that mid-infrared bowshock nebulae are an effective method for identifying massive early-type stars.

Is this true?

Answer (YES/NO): NO